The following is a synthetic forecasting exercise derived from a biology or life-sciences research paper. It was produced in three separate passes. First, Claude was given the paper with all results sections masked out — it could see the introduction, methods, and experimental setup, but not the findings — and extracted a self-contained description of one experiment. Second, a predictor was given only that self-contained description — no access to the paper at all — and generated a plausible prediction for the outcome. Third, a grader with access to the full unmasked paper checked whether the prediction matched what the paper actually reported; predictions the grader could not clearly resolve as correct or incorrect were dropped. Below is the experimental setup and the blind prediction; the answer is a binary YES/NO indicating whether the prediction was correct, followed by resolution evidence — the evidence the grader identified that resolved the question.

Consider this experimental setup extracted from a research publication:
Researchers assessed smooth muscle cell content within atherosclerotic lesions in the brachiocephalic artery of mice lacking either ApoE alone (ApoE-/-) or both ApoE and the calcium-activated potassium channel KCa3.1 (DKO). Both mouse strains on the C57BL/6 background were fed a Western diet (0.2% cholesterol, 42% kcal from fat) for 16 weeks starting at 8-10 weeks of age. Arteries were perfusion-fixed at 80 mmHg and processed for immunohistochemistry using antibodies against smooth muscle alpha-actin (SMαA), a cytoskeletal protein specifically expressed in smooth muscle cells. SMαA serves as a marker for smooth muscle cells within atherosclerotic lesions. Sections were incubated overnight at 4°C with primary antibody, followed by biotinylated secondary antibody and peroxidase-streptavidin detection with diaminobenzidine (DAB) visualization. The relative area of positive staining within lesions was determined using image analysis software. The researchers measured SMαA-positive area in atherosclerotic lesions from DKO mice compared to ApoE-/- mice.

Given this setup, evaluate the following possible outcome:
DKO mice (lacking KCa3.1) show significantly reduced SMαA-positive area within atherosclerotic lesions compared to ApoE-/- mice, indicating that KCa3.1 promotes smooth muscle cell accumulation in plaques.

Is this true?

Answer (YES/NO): YES